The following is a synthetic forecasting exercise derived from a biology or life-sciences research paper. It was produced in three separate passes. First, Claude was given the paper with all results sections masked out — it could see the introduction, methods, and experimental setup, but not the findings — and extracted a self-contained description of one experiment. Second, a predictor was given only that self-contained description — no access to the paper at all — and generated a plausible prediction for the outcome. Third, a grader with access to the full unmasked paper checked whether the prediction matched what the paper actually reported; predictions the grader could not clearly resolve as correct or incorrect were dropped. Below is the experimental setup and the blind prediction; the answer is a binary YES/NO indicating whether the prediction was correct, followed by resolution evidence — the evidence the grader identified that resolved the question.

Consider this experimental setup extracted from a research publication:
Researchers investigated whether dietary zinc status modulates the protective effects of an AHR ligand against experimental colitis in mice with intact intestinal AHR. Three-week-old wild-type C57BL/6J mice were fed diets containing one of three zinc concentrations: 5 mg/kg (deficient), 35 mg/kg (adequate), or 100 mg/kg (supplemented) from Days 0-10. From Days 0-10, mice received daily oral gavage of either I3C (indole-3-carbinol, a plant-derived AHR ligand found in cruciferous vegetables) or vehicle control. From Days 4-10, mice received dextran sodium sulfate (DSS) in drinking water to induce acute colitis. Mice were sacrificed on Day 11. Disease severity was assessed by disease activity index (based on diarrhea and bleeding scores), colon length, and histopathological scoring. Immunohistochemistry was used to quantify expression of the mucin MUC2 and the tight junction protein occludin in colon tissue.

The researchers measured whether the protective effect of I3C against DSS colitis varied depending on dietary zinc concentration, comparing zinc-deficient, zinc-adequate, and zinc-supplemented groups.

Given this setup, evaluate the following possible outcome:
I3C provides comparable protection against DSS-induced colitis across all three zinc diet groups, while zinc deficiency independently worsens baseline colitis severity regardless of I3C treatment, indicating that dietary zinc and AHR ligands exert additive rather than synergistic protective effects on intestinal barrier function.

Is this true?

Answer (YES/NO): NO